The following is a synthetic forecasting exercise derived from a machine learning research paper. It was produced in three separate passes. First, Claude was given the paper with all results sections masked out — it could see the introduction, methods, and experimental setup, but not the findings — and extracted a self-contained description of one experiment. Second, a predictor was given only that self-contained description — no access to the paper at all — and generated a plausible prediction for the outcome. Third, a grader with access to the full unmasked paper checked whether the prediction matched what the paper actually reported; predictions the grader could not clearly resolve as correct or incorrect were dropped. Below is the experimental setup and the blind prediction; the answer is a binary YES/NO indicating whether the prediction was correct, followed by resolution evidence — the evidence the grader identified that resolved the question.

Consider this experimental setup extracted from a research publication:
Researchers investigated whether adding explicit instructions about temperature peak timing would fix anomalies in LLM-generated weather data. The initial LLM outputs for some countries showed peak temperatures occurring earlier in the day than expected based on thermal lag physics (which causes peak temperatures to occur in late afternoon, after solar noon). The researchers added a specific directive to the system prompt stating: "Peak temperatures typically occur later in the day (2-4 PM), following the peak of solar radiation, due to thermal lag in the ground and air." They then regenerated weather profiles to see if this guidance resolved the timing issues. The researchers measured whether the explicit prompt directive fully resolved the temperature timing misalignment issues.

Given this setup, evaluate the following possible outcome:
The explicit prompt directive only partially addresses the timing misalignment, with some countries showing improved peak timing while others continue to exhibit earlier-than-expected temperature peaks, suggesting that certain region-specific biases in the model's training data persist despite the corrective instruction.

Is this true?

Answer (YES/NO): YES